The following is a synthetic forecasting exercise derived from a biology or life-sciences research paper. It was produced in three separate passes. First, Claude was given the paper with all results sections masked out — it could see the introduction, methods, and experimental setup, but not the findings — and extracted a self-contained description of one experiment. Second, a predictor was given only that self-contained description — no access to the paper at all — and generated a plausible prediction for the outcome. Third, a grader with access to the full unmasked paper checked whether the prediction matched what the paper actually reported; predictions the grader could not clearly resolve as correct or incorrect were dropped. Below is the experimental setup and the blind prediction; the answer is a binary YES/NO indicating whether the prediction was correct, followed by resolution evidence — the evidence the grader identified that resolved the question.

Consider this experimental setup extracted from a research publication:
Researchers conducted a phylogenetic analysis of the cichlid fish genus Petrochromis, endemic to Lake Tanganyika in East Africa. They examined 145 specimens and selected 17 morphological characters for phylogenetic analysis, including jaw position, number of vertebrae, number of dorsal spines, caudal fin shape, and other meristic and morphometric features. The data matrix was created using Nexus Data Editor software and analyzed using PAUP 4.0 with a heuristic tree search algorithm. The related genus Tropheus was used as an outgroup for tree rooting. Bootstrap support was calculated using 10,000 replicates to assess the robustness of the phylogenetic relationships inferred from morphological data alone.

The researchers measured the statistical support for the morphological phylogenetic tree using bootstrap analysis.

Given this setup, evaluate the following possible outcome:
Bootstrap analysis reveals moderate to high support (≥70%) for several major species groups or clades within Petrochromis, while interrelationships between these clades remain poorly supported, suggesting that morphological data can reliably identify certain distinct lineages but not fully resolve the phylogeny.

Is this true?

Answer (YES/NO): NO